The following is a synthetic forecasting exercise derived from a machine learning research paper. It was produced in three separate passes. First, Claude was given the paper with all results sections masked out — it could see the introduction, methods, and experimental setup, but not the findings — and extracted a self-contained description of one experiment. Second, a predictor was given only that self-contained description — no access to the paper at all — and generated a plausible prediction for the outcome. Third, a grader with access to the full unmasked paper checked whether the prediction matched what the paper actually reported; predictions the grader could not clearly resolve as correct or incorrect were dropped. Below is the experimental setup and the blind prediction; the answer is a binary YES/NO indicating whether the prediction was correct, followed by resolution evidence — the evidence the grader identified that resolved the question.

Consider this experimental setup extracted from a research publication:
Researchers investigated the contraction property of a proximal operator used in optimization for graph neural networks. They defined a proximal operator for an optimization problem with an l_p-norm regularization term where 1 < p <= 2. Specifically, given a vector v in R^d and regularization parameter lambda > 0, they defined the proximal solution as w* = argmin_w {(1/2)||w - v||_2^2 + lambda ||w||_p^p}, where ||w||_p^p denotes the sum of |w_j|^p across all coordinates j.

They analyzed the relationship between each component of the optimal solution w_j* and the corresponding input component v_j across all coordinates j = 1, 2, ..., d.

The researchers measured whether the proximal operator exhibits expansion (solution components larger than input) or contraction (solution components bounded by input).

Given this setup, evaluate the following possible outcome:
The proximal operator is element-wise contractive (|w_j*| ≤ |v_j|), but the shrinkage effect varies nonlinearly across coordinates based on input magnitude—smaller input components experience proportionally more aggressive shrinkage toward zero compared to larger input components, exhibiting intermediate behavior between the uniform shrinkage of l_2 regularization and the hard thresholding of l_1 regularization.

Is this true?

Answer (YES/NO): NO